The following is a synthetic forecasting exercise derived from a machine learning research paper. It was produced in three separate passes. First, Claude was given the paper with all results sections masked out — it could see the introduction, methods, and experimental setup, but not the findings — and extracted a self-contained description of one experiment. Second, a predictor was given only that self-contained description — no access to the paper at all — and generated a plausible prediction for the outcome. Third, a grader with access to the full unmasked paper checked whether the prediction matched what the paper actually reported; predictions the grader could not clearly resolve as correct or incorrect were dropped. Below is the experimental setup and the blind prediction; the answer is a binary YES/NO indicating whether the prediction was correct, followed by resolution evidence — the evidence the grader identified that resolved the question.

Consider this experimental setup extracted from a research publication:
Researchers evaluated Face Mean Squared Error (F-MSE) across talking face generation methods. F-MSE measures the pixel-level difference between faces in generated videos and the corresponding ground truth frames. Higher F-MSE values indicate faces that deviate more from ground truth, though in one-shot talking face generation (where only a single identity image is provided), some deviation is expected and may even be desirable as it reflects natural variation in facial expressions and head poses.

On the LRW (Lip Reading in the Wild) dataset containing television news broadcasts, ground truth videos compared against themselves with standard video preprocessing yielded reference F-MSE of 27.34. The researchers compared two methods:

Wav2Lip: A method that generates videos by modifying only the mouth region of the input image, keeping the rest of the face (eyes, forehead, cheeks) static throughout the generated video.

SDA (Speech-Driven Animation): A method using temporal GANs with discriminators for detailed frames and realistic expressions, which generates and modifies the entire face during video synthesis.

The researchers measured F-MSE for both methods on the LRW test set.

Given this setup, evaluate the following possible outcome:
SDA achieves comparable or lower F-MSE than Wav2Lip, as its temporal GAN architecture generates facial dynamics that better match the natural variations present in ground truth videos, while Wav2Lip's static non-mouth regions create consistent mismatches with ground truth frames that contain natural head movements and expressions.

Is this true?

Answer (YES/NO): NO